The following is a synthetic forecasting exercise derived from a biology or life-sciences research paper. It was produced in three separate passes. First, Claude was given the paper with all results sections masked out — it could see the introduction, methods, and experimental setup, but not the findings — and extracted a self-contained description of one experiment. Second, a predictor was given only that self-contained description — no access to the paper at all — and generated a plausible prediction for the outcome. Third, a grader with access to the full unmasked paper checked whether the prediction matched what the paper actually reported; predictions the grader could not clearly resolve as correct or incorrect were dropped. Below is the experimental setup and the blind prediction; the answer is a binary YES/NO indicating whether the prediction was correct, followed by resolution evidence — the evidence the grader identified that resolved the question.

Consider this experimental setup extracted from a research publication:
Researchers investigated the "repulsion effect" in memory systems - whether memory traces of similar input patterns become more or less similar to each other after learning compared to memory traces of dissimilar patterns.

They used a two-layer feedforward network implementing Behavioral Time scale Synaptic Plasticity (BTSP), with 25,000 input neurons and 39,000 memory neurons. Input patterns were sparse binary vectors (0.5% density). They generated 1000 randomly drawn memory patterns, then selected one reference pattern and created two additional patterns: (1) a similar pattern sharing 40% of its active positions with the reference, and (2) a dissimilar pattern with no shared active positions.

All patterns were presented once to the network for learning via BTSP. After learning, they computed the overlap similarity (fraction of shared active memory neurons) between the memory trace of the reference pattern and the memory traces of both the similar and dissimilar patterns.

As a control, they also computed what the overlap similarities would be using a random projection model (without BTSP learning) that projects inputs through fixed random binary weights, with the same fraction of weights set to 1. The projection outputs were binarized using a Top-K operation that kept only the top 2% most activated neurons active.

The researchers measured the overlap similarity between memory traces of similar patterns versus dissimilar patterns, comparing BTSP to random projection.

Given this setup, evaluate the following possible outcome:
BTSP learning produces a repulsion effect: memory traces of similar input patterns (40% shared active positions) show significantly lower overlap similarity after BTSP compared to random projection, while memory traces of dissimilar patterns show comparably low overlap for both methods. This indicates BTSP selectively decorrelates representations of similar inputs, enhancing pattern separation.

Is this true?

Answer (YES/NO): YES